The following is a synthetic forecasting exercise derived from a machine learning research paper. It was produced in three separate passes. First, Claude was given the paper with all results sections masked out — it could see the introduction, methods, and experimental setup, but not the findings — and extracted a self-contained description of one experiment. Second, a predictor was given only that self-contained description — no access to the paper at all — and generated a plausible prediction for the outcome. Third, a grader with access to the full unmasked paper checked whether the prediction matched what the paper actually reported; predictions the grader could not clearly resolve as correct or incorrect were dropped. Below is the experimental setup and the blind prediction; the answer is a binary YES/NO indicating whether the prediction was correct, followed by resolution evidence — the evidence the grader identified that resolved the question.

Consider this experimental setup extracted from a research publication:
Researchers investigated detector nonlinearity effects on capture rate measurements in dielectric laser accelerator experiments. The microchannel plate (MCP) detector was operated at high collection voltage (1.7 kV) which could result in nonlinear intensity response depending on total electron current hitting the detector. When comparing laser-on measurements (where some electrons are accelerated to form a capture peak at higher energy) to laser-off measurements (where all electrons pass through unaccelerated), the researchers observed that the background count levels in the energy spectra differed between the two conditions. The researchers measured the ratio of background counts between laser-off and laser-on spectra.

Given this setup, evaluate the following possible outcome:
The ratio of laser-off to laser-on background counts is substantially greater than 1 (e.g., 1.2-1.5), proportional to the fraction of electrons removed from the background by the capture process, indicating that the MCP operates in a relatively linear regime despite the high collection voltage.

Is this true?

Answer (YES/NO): NO